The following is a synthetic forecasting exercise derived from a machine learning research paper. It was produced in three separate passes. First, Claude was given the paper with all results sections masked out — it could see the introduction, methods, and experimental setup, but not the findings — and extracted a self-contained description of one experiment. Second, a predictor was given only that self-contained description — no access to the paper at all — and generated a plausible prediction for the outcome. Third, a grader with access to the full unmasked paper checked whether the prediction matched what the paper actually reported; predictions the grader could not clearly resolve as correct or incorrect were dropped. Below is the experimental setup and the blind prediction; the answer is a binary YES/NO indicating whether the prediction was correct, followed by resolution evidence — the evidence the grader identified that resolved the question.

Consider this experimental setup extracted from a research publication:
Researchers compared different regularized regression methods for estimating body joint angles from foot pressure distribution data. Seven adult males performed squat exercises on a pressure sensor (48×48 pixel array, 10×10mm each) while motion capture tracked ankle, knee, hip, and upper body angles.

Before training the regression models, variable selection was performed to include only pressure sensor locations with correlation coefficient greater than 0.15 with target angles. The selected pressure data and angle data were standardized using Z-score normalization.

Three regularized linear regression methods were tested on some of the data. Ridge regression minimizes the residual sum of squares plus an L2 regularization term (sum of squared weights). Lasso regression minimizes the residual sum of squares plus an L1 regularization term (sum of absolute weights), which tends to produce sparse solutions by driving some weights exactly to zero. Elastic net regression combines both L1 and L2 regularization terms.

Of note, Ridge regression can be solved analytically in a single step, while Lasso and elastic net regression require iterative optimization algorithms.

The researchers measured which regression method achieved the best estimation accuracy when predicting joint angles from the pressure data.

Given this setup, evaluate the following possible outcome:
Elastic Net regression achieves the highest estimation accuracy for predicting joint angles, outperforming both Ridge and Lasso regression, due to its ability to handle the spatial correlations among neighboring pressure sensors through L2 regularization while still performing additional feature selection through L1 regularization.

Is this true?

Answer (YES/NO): NO